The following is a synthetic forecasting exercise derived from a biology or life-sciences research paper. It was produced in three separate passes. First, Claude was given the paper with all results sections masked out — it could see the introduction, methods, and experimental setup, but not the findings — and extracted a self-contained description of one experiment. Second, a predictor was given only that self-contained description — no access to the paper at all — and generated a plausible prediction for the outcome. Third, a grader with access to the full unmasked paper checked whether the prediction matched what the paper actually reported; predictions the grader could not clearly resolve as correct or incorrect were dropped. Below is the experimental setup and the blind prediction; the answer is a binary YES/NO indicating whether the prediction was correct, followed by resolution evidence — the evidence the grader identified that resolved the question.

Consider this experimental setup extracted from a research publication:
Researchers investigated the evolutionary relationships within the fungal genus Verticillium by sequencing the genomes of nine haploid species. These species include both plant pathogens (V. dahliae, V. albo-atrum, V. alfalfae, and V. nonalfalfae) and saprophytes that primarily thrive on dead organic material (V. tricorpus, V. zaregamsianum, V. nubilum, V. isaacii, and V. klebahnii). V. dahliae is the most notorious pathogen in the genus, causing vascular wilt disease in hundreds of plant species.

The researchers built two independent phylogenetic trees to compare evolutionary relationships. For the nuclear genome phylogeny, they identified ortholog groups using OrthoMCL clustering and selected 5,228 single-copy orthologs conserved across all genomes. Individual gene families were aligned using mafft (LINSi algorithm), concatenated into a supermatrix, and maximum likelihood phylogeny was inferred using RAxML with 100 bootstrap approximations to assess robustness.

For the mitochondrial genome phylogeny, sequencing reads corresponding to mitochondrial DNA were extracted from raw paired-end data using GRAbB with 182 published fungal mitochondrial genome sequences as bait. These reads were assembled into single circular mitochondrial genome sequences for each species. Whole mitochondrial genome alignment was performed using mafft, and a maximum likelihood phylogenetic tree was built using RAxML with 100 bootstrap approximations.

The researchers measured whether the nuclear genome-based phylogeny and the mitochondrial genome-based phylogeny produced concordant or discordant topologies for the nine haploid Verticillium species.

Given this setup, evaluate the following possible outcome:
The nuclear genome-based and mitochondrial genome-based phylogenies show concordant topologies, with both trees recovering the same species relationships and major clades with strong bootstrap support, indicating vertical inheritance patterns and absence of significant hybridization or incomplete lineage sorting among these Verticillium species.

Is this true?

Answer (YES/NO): YES